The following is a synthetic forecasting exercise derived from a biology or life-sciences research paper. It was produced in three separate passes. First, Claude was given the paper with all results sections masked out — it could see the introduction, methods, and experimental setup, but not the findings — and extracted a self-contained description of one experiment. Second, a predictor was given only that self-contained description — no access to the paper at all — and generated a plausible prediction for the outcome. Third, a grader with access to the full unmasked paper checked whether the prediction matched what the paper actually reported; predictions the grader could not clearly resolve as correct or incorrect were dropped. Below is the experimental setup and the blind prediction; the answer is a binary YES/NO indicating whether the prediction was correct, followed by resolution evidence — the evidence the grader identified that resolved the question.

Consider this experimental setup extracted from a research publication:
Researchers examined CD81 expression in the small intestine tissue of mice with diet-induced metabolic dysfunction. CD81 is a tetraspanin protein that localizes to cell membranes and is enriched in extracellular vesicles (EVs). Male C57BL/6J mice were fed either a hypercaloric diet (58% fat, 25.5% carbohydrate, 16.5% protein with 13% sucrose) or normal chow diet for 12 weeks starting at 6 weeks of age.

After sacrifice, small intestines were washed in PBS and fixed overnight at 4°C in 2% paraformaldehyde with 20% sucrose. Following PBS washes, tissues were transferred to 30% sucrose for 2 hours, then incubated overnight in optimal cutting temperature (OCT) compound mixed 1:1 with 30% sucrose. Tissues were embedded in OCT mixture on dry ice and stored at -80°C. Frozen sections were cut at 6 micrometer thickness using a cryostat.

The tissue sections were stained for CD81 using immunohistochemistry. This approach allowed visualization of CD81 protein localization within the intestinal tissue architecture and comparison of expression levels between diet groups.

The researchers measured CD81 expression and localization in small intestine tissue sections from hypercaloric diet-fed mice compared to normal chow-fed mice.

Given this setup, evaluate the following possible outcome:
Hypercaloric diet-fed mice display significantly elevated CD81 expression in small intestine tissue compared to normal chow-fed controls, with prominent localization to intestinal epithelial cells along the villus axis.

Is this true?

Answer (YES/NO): NO